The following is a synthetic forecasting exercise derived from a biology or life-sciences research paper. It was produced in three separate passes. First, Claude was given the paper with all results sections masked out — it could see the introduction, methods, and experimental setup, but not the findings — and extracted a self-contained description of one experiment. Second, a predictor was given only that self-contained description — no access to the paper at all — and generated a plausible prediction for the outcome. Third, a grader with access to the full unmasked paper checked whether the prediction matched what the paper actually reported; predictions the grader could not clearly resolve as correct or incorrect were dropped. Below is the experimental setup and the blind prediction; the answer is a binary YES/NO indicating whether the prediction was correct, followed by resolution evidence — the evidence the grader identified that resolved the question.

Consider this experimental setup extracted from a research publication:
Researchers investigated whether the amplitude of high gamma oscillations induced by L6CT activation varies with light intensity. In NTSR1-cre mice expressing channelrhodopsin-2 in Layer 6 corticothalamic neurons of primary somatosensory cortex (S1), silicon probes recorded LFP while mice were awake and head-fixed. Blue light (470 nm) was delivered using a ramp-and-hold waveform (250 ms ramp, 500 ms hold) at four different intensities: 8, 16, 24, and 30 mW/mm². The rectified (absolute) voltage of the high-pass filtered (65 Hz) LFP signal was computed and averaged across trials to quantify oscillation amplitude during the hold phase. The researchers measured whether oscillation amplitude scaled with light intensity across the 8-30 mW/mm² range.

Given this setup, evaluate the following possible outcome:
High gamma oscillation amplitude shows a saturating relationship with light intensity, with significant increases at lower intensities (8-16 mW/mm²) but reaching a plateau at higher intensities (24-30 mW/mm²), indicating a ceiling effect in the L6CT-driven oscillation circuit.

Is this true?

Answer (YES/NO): NO